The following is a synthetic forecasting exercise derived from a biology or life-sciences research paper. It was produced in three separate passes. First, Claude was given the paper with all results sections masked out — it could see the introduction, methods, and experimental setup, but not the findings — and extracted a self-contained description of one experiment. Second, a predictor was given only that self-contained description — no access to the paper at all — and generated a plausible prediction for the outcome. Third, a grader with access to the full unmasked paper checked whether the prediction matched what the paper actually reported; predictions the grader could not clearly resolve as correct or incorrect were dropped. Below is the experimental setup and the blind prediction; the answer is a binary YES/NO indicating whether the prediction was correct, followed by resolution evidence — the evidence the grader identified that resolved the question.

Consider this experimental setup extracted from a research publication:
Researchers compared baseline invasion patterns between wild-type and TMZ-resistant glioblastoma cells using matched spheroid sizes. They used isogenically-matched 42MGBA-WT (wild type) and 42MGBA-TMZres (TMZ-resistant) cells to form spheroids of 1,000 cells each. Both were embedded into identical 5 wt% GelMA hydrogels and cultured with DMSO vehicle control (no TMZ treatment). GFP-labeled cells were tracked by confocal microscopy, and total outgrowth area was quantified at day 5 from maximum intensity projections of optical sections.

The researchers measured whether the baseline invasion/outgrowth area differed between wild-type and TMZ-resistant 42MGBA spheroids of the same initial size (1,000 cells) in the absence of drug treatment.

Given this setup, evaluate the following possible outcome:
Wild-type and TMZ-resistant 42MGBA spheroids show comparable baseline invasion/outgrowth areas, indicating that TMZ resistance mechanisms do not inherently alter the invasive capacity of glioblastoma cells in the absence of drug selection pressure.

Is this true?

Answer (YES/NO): NO